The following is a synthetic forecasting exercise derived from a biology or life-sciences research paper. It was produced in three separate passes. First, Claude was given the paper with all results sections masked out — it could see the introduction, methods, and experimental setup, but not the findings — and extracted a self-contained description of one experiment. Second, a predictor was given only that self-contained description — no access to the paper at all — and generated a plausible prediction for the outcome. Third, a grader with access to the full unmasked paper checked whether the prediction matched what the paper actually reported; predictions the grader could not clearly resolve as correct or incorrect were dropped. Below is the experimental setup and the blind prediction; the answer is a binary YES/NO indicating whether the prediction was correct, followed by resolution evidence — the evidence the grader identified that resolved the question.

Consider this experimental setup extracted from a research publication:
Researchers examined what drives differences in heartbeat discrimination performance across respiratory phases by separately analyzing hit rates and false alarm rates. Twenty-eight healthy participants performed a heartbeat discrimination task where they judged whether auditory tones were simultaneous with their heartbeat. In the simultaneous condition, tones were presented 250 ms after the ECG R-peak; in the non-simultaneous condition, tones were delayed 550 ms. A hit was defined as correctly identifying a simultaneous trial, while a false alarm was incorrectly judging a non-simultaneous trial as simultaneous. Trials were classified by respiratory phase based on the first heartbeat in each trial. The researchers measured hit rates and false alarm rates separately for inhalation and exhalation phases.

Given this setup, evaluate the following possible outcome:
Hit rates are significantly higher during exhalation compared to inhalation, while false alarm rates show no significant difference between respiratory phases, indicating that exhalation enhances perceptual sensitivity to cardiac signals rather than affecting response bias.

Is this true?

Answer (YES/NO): YES